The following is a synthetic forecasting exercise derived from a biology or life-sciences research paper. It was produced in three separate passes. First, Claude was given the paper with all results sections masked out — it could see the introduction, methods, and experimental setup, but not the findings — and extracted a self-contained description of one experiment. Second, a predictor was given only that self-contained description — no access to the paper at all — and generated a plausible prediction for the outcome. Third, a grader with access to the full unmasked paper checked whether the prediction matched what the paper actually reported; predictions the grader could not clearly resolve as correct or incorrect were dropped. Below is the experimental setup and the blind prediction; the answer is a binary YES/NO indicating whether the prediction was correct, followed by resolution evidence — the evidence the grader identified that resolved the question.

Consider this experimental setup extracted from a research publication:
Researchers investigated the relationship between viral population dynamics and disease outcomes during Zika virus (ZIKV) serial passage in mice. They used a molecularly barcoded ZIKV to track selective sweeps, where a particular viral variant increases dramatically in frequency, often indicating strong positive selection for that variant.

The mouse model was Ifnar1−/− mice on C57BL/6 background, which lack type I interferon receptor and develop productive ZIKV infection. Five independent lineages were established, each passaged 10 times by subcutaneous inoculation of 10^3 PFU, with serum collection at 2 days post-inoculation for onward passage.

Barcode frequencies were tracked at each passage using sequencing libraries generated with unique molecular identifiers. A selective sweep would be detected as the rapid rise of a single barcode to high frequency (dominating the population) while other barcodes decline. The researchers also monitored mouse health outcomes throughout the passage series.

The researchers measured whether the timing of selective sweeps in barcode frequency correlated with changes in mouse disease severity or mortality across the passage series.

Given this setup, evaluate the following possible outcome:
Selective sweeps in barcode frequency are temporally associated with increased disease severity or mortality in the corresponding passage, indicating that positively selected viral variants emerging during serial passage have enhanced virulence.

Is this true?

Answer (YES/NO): YES